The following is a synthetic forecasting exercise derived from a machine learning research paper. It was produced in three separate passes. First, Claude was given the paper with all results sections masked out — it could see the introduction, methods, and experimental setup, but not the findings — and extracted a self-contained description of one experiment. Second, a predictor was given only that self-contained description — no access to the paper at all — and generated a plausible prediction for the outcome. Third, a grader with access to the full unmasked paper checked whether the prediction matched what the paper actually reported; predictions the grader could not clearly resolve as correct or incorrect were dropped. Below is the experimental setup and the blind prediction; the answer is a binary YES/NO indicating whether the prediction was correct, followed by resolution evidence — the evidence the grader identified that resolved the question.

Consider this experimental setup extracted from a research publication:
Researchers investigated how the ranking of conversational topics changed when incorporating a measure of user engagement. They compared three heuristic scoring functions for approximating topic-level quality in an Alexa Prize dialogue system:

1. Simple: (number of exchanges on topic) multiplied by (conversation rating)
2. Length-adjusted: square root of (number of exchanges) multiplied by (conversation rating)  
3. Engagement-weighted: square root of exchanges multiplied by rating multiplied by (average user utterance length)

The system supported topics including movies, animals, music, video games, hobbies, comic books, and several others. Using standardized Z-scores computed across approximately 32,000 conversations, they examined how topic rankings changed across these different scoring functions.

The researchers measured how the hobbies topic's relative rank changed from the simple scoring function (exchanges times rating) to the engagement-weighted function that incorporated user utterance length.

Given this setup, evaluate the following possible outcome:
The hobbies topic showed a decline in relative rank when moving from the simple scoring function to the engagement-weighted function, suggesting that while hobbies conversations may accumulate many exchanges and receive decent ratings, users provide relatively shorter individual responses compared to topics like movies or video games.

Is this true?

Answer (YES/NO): NO